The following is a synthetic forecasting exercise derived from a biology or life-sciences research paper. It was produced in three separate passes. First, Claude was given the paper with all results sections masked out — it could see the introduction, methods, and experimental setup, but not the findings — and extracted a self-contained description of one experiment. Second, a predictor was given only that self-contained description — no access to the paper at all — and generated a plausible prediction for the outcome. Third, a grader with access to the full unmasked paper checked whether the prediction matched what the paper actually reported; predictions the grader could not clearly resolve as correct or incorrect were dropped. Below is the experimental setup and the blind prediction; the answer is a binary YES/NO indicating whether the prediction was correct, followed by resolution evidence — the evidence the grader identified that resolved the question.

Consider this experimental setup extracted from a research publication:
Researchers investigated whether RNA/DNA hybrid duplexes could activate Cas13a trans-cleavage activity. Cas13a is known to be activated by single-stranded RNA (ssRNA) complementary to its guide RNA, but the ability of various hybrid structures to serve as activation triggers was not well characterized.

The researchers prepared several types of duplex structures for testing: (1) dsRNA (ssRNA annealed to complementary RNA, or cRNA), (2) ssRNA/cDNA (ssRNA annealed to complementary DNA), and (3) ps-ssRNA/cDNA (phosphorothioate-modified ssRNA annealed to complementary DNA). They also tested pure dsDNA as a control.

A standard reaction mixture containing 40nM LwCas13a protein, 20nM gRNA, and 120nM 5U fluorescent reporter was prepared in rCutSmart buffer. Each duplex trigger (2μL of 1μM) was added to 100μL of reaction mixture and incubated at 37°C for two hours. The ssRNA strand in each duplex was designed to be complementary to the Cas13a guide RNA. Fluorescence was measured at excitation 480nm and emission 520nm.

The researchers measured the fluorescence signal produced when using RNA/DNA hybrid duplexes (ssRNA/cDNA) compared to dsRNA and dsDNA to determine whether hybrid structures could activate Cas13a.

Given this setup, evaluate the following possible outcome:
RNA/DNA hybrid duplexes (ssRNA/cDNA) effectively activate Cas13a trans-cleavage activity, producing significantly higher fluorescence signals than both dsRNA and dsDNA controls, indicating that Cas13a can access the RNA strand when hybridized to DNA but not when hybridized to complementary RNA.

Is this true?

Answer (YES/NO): NO